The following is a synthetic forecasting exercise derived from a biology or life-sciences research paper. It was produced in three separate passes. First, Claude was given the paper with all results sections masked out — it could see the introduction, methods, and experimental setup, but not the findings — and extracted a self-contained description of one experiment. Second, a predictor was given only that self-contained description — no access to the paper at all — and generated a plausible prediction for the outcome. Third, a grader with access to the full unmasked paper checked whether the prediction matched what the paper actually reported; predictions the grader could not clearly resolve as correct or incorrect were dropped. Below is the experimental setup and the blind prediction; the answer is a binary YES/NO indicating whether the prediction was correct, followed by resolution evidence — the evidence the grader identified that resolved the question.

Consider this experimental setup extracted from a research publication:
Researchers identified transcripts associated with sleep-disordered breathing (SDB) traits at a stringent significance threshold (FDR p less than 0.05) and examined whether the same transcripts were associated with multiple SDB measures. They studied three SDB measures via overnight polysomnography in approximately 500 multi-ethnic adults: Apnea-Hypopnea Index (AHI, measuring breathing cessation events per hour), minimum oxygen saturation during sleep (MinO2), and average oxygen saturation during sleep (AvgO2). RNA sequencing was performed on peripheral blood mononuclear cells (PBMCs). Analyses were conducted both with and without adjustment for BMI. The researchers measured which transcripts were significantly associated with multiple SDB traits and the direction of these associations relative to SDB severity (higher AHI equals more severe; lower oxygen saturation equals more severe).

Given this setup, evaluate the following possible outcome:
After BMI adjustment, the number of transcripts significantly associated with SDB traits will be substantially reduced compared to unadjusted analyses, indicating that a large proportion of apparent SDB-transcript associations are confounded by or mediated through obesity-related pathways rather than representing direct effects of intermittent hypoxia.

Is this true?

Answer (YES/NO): YES